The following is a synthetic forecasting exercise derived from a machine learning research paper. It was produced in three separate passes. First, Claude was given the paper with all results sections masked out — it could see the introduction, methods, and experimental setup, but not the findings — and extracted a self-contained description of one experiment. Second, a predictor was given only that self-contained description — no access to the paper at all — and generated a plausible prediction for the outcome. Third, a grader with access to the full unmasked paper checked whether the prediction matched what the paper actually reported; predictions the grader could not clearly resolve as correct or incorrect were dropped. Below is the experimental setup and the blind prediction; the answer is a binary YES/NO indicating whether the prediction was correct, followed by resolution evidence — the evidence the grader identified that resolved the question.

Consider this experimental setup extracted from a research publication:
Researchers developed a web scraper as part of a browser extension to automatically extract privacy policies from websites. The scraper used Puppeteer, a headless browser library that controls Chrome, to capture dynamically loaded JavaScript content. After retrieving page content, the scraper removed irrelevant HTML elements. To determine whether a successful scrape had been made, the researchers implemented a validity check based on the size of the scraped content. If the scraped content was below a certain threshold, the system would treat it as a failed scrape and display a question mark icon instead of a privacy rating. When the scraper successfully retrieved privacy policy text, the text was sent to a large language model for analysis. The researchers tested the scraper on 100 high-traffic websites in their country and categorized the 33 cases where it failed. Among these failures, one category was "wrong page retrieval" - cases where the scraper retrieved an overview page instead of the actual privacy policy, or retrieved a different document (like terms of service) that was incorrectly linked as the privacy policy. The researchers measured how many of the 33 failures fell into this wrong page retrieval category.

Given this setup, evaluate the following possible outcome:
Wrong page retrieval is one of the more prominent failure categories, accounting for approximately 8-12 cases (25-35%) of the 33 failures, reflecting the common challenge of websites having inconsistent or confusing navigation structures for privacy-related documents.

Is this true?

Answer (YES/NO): NO